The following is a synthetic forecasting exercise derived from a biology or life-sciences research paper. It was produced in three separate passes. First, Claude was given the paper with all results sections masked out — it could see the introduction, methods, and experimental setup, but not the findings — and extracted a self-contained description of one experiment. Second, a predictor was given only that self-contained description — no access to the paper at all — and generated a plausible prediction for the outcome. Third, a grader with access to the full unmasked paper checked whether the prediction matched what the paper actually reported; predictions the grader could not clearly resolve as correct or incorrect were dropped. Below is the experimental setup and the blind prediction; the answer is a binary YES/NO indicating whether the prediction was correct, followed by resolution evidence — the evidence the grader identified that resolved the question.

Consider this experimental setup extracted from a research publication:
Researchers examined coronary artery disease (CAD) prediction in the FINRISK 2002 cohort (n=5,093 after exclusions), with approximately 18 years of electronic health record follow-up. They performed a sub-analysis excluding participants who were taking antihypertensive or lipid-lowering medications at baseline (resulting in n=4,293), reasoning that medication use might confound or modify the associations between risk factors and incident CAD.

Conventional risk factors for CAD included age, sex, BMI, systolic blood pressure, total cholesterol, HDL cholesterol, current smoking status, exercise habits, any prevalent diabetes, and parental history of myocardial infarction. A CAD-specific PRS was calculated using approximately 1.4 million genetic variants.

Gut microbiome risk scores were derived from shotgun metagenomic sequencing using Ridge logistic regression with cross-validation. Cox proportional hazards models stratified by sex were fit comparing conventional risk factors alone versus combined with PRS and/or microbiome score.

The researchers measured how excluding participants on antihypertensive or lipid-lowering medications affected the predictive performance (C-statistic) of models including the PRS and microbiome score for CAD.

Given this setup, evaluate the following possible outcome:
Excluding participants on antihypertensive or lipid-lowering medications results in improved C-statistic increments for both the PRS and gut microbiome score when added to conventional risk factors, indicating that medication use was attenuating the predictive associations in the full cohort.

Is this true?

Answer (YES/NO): NO